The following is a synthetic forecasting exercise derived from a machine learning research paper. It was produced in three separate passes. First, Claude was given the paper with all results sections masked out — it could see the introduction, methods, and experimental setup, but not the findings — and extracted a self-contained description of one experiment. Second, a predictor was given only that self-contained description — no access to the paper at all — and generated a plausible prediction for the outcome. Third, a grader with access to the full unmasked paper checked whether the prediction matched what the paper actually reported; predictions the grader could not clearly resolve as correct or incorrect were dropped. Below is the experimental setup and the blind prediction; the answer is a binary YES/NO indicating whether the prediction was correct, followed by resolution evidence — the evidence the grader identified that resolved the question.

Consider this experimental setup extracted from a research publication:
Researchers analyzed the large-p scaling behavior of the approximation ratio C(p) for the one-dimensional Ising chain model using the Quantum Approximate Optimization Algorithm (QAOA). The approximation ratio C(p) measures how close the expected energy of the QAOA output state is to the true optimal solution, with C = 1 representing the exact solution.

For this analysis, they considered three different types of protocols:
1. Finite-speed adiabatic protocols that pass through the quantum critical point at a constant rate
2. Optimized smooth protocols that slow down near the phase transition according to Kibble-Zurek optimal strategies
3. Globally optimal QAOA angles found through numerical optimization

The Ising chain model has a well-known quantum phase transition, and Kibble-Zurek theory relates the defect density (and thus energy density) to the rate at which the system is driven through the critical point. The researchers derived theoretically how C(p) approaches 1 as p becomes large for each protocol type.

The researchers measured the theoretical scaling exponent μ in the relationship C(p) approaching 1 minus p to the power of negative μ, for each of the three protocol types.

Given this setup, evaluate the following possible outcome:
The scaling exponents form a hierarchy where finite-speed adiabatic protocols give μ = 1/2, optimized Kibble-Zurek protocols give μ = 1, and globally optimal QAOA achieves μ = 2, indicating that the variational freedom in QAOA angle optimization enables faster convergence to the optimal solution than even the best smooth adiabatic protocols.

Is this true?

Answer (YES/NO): NO